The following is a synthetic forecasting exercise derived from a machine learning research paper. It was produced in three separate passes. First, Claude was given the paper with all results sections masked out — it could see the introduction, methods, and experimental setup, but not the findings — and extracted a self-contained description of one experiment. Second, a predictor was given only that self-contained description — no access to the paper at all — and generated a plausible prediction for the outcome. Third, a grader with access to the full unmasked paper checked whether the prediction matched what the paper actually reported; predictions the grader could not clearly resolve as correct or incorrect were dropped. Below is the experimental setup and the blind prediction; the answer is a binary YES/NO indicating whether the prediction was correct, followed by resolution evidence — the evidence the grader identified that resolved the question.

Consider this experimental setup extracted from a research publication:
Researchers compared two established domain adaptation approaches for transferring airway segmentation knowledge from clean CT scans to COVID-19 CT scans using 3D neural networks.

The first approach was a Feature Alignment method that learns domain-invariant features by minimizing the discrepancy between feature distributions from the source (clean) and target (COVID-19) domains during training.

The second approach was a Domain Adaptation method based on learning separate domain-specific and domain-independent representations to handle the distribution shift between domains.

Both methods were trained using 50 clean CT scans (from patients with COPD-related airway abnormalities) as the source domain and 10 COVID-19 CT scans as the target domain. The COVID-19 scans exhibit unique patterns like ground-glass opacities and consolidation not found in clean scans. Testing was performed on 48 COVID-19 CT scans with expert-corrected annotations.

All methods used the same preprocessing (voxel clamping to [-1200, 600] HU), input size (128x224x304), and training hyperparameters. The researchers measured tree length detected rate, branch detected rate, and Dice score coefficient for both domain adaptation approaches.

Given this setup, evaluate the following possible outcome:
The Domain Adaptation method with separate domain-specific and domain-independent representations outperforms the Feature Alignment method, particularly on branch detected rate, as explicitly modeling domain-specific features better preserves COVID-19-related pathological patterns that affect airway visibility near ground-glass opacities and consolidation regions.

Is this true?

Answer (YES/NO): NO